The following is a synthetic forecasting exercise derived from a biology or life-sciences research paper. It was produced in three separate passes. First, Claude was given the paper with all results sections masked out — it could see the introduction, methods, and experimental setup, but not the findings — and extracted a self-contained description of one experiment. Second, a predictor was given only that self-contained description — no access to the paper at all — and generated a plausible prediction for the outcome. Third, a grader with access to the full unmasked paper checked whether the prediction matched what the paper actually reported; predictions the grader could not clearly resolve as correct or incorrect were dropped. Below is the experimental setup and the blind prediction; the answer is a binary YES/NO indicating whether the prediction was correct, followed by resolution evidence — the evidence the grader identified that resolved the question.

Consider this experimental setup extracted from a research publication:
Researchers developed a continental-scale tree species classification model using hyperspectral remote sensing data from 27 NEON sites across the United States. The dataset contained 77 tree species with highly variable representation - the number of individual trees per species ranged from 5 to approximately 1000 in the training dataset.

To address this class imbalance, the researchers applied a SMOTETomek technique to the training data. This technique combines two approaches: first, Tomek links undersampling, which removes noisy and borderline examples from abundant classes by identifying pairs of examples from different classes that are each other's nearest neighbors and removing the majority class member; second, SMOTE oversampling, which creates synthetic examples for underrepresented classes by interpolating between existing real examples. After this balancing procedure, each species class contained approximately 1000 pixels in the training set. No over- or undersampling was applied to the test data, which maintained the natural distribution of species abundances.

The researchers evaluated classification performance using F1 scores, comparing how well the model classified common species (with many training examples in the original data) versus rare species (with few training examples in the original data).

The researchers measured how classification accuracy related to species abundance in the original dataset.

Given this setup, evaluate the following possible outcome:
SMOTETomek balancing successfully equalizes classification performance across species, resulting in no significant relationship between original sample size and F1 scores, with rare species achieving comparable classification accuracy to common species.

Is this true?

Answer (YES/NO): NO